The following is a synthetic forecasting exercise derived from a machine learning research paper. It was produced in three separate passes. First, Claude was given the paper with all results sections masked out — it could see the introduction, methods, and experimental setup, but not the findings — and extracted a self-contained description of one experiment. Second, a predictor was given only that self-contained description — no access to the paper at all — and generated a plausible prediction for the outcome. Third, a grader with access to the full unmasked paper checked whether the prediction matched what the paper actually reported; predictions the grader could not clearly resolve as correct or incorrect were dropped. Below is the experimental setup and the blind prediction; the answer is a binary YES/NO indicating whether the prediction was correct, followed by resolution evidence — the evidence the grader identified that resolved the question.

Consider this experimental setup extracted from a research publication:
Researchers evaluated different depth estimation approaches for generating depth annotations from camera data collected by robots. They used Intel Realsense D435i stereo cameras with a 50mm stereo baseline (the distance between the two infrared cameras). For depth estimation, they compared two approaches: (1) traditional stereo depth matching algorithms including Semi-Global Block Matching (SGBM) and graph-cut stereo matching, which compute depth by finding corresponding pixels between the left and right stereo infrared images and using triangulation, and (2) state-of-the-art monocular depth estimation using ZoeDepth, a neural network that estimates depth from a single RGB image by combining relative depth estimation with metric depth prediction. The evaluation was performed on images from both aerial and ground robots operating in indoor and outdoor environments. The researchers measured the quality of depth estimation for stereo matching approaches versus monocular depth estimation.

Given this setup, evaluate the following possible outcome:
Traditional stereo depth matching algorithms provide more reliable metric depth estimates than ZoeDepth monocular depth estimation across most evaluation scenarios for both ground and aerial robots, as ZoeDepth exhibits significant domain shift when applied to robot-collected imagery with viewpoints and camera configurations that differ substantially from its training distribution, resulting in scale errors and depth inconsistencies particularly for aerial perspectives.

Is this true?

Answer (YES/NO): NO